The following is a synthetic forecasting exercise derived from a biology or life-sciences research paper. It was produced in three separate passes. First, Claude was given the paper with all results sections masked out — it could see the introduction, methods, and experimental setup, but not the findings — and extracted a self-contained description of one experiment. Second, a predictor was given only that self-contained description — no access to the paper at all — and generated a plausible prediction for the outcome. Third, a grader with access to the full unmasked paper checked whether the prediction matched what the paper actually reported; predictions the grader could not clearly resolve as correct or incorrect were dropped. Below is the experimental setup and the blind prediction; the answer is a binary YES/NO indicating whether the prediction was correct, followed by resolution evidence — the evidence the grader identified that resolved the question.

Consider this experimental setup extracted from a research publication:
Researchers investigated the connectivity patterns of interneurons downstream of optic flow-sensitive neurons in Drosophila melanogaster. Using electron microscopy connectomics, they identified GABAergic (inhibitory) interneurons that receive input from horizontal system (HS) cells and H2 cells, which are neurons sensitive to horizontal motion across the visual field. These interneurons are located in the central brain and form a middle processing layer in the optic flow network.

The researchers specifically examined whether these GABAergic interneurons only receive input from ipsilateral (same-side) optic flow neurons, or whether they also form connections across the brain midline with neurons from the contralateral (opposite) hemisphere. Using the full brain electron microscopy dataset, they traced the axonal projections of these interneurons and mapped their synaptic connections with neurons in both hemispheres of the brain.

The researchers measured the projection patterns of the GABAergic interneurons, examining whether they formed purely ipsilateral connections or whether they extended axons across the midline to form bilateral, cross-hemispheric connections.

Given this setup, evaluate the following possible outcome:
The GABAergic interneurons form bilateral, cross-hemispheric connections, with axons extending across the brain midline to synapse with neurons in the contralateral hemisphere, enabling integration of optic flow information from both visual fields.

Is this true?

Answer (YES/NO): YES